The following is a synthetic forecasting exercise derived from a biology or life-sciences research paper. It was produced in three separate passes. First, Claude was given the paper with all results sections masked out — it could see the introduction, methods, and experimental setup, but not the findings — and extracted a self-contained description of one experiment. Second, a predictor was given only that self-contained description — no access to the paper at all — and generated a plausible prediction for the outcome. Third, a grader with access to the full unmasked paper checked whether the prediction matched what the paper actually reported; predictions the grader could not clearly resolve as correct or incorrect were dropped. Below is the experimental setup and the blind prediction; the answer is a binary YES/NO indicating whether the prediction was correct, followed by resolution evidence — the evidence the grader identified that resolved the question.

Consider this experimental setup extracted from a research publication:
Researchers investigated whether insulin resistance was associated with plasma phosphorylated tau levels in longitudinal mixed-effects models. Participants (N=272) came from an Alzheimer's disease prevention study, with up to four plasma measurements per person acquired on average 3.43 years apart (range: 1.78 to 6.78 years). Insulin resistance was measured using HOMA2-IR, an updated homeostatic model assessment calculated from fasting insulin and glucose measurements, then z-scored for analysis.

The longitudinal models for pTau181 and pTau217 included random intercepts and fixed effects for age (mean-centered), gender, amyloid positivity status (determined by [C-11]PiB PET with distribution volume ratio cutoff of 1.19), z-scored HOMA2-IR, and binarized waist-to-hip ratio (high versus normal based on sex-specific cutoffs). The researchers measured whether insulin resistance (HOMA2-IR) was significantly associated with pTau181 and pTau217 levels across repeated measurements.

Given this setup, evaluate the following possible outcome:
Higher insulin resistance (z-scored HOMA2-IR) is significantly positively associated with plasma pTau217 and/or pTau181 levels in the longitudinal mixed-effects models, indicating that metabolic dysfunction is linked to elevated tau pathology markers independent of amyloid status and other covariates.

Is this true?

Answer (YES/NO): NO